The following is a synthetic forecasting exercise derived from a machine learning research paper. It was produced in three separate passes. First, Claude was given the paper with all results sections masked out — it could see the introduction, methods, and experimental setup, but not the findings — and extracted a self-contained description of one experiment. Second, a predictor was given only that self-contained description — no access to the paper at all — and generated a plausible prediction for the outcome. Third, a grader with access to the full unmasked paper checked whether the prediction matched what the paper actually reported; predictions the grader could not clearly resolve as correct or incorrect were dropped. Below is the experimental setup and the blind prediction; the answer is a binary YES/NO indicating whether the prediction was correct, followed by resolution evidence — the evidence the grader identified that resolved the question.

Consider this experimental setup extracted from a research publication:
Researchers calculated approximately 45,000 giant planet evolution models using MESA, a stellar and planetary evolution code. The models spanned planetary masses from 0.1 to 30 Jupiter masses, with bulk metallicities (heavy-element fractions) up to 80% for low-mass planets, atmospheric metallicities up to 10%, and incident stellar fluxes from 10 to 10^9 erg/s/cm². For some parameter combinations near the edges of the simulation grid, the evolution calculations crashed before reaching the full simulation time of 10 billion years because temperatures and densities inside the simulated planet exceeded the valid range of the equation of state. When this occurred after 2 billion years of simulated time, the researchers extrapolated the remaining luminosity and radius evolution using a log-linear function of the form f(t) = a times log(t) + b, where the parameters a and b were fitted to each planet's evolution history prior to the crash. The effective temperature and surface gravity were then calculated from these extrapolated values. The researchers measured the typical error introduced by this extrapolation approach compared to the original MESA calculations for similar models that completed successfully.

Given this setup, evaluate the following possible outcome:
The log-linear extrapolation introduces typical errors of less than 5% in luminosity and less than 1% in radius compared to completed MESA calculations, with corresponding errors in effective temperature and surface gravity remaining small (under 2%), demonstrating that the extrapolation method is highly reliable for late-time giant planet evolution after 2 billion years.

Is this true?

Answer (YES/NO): NO